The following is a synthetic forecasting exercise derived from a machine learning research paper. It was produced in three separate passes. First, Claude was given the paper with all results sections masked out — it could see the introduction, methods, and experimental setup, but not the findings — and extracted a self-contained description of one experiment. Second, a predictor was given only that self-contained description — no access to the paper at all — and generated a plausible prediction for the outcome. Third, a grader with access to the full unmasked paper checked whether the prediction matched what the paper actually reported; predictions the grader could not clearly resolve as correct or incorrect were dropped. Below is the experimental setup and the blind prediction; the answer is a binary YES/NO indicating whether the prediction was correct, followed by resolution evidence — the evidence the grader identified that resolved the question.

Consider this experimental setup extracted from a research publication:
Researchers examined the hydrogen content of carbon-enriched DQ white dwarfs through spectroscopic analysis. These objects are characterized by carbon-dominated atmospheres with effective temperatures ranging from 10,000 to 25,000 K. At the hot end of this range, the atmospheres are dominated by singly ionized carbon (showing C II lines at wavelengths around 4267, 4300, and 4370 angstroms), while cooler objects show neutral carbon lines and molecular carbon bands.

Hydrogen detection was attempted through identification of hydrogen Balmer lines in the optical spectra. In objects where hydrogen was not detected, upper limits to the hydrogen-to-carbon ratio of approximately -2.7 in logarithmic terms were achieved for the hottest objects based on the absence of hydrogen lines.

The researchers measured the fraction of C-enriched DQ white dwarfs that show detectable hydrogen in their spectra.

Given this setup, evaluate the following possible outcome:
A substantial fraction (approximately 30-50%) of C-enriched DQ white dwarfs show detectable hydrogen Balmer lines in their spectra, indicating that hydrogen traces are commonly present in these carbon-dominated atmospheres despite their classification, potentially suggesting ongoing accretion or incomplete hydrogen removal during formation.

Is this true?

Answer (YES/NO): NO